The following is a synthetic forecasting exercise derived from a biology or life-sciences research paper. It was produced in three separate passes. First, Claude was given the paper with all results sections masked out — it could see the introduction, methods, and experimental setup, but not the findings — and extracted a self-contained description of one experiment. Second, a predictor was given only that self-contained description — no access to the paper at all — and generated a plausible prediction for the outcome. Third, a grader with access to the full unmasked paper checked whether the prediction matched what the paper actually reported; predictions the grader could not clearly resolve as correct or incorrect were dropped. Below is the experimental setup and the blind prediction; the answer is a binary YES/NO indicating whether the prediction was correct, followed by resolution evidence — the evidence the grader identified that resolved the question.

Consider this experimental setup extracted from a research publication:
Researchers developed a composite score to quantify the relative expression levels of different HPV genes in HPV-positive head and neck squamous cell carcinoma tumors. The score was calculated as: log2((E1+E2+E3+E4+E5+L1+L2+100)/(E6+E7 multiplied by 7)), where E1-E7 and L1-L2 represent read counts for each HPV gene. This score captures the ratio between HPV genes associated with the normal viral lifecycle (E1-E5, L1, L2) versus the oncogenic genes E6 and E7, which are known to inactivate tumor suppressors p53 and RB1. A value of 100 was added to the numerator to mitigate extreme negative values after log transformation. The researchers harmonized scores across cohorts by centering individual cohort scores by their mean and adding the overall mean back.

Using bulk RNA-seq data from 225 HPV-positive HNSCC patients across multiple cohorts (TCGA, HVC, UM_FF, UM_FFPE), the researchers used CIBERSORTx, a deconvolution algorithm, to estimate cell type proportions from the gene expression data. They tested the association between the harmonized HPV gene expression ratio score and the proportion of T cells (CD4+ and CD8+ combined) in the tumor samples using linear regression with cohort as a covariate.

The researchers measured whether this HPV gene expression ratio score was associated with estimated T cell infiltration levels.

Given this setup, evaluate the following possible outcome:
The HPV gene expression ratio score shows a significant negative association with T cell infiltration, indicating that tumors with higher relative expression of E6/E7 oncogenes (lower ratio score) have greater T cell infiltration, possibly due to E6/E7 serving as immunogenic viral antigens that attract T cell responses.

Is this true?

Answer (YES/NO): NO